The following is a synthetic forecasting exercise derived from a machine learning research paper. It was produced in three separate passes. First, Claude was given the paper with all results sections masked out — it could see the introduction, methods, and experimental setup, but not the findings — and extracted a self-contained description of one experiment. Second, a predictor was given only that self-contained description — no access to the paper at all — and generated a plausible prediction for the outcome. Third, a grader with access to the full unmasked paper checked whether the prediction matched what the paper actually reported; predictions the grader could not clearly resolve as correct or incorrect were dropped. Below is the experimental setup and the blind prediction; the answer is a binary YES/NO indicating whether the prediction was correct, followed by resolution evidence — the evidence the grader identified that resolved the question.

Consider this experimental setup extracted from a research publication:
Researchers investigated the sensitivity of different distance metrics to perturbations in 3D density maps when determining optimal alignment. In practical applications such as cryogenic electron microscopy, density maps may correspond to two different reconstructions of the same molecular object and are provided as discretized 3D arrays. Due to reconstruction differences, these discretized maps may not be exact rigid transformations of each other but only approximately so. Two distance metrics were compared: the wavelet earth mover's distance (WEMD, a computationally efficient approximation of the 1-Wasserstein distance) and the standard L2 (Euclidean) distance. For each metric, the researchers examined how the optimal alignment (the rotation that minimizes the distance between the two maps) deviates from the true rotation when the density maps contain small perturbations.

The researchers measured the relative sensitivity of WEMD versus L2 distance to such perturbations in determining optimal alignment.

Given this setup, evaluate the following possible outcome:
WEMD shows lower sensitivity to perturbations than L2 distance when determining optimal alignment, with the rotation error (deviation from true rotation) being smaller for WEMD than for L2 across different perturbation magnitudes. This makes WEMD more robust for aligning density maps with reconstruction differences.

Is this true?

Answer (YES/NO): NO